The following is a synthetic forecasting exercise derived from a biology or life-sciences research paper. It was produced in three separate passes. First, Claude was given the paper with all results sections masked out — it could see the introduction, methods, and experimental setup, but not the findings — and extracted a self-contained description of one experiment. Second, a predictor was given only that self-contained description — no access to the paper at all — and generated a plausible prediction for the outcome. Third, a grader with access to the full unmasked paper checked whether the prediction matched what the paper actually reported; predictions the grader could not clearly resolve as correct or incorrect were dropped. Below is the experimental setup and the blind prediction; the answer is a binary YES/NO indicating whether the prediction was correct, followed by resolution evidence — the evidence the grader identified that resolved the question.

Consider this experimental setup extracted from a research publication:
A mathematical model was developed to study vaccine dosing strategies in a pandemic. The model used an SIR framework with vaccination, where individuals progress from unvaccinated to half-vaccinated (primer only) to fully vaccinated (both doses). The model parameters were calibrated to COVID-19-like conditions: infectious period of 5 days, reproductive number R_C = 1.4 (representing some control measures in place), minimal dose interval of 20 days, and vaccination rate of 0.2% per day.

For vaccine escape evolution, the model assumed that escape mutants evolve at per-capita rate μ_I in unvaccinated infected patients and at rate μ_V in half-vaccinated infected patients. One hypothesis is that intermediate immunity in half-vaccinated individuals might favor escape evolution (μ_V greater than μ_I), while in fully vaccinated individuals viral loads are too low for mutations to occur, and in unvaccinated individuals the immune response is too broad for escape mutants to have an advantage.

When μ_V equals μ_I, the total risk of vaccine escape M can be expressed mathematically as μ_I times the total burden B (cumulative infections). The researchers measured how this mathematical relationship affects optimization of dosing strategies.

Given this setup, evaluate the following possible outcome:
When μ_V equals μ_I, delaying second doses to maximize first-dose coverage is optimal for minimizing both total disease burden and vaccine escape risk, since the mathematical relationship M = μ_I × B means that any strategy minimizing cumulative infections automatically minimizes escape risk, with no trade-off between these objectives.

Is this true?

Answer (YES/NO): NO